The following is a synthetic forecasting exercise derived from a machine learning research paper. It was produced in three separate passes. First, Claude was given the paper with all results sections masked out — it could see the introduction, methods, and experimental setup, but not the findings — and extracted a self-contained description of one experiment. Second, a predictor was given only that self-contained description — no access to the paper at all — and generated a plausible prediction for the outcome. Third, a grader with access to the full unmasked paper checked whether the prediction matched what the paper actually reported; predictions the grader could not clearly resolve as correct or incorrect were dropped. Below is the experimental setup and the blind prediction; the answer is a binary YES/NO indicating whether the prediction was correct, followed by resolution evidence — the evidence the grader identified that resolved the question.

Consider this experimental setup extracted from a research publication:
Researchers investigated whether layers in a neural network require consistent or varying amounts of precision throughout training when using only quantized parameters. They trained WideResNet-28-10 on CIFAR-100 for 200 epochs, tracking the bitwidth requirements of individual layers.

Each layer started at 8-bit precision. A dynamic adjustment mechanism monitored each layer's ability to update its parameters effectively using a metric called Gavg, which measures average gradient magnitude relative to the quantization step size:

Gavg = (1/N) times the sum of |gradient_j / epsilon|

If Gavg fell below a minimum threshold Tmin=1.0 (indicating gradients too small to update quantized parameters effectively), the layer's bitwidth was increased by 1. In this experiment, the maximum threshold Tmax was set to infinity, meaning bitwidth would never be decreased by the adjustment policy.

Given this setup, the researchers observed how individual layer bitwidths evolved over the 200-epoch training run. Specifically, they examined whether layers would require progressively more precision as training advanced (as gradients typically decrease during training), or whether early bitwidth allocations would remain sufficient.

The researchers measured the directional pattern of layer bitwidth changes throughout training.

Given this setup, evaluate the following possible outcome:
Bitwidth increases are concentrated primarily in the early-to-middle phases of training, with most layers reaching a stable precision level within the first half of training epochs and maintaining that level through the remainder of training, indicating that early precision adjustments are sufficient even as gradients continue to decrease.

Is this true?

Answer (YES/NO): NO